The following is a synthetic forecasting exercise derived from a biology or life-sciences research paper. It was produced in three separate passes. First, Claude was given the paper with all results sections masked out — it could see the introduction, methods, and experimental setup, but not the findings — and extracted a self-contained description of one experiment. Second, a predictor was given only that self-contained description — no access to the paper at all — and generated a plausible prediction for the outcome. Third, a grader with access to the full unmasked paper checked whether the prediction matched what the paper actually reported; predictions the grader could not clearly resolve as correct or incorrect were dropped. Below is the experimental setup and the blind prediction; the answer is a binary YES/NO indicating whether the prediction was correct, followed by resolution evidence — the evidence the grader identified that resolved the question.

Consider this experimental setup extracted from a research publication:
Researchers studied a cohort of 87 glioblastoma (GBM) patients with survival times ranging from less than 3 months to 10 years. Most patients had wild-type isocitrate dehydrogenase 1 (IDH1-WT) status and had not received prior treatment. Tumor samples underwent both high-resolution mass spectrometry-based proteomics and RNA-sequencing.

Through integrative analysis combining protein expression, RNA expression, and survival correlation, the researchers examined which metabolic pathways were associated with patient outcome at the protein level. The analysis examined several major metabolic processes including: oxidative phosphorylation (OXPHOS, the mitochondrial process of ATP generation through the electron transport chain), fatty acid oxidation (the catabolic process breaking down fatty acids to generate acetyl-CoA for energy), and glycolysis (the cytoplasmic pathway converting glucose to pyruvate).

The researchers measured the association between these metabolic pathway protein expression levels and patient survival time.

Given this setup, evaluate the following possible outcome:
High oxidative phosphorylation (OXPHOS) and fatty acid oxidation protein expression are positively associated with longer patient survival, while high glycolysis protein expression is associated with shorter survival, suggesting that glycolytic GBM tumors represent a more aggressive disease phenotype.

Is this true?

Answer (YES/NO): NO